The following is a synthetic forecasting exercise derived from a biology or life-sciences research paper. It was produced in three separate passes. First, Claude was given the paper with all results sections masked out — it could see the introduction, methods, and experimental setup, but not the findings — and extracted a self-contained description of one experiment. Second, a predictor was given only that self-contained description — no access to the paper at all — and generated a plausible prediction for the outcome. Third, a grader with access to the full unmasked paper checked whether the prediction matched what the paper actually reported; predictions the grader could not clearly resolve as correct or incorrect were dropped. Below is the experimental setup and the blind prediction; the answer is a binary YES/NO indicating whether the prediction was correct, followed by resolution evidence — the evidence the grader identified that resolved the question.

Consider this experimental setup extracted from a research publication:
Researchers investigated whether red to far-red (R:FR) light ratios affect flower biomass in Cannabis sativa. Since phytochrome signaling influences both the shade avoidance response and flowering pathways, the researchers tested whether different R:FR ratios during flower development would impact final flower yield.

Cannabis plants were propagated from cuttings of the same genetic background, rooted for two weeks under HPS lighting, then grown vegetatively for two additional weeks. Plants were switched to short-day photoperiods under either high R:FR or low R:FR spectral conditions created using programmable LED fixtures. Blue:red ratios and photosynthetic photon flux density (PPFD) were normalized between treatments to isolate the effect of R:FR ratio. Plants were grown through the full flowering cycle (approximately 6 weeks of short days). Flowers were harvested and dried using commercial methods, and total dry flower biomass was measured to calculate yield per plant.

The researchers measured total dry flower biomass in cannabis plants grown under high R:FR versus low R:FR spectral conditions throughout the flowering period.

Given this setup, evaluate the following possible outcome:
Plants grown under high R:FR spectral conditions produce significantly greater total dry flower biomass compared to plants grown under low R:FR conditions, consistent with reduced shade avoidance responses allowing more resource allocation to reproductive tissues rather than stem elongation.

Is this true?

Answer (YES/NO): NO